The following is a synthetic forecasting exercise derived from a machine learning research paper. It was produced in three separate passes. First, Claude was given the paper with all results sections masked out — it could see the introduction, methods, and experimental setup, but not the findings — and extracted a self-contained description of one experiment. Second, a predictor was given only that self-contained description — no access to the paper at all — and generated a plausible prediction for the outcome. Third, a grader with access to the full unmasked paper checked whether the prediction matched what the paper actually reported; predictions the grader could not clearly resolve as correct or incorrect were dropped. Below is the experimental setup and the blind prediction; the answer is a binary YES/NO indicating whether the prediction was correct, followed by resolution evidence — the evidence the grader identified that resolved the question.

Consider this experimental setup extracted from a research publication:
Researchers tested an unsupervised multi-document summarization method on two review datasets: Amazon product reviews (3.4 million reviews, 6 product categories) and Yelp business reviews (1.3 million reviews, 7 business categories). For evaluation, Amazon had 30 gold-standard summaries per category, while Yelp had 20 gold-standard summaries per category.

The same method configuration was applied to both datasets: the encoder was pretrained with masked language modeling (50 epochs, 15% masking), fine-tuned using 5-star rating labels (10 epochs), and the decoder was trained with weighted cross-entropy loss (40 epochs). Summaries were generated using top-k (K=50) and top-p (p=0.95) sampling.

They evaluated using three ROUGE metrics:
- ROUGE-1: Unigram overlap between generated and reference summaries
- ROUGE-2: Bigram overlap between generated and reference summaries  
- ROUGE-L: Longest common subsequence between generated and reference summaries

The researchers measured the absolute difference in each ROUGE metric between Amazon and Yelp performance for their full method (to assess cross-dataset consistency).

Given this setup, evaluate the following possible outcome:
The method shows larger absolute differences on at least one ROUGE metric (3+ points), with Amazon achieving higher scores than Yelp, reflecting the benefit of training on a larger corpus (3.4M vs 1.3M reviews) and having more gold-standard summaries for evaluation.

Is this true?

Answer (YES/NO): NO